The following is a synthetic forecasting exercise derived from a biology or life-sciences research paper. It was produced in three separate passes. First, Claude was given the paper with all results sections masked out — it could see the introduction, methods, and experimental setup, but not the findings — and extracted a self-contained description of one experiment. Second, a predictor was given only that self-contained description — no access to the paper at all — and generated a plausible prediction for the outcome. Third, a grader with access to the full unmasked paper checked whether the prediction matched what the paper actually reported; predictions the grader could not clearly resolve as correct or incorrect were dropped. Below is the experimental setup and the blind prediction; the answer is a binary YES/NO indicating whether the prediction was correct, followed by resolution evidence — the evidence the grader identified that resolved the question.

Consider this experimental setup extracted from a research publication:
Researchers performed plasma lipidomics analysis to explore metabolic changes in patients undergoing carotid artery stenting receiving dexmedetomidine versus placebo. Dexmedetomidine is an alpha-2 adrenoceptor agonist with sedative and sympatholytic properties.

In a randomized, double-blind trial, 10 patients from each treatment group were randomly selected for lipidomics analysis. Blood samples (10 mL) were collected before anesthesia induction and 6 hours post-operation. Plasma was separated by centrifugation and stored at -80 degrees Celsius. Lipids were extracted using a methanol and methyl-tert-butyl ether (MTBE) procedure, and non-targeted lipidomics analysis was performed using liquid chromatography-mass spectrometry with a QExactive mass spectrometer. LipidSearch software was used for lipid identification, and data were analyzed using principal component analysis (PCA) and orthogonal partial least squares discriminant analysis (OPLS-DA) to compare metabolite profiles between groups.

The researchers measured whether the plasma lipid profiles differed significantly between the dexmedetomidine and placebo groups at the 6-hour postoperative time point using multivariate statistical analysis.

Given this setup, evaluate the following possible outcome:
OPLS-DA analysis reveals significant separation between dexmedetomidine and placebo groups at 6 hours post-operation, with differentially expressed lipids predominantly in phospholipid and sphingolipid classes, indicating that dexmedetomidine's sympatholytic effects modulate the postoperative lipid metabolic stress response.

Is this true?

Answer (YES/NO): NO